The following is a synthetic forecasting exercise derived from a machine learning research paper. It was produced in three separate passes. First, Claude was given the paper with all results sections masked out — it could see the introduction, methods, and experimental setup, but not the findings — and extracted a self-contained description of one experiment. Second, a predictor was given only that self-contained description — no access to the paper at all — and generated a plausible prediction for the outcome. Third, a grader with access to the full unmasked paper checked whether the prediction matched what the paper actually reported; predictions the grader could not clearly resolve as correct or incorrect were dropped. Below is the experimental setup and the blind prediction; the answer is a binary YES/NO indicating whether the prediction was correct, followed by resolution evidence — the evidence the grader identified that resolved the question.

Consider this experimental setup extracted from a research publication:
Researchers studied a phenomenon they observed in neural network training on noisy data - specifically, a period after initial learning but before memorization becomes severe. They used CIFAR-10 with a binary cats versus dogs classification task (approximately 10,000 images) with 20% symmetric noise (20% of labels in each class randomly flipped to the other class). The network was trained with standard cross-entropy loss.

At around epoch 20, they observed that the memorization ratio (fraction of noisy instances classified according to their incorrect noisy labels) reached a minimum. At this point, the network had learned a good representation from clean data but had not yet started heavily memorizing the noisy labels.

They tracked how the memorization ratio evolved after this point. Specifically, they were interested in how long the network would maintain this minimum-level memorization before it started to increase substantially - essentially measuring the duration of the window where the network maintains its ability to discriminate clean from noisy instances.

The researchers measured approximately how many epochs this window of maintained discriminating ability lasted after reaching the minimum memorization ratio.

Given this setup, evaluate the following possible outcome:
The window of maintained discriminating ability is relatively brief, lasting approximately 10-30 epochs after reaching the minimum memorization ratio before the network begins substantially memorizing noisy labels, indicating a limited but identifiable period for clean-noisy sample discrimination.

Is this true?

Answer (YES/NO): YES